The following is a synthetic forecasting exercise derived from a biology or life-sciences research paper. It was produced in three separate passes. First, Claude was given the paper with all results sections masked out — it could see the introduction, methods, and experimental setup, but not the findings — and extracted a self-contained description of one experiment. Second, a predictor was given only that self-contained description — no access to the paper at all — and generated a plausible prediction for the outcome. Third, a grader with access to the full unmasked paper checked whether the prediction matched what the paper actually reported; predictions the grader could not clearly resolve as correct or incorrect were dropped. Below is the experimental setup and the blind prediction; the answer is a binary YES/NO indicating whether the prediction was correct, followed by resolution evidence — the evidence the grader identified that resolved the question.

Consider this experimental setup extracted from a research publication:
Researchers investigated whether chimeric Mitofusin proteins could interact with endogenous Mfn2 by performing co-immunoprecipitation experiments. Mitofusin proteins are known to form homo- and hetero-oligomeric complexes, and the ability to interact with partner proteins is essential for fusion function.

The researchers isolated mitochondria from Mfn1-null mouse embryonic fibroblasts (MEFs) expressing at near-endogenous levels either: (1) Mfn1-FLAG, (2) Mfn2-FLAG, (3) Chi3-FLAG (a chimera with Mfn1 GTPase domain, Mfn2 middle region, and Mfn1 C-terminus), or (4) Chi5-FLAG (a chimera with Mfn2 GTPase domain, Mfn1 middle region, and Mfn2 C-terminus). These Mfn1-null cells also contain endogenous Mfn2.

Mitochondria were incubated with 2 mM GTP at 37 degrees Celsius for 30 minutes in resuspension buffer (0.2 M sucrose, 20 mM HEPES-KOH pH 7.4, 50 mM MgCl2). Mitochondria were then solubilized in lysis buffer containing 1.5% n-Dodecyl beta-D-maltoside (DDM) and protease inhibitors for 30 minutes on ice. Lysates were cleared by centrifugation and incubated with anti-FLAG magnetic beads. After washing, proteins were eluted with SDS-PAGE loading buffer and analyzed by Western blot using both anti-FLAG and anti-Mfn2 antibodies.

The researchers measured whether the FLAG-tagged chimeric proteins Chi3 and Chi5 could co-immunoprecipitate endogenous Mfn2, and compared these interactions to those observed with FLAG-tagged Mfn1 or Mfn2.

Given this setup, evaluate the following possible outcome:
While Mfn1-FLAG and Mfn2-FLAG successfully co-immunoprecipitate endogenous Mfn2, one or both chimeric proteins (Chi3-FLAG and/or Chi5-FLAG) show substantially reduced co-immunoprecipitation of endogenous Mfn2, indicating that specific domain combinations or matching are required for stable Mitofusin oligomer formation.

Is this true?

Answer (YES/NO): NO